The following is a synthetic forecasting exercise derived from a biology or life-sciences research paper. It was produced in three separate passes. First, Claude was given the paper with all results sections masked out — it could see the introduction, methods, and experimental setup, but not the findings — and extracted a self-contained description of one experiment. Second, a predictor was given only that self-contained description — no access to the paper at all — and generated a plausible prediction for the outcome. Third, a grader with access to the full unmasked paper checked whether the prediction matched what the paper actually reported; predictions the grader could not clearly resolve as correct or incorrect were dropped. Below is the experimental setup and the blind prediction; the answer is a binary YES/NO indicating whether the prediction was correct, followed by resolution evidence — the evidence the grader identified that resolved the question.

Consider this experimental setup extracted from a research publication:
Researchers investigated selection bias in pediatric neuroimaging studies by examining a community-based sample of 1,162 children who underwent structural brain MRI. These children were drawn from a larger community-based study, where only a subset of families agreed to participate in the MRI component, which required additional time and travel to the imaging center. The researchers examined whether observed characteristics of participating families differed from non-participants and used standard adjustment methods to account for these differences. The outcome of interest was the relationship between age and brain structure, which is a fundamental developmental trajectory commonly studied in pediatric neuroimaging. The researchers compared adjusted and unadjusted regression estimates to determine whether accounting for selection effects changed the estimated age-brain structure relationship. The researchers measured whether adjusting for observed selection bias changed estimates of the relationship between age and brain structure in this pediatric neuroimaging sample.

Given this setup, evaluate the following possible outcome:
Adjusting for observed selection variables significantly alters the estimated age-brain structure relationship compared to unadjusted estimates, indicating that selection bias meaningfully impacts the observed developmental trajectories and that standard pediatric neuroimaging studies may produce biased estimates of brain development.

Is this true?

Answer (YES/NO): YES